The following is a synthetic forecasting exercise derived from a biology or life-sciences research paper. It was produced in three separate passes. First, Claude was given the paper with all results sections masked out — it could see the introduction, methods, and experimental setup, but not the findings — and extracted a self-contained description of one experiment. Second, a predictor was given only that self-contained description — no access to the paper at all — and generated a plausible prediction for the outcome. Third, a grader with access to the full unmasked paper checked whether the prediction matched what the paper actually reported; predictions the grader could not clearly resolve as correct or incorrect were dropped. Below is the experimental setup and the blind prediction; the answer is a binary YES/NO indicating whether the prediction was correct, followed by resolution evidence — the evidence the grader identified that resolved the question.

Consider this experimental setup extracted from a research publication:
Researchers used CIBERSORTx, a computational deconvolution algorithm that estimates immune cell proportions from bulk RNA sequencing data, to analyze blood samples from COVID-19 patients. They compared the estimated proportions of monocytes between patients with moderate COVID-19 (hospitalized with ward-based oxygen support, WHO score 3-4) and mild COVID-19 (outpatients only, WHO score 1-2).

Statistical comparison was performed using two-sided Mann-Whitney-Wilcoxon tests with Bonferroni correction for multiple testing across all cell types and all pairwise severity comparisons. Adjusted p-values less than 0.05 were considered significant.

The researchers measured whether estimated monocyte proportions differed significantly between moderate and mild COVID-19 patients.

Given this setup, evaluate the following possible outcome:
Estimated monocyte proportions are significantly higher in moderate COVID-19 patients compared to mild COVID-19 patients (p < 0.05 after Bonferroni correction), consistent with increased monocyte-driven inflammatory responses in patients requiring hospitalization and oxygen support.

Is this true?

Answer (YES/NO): NO